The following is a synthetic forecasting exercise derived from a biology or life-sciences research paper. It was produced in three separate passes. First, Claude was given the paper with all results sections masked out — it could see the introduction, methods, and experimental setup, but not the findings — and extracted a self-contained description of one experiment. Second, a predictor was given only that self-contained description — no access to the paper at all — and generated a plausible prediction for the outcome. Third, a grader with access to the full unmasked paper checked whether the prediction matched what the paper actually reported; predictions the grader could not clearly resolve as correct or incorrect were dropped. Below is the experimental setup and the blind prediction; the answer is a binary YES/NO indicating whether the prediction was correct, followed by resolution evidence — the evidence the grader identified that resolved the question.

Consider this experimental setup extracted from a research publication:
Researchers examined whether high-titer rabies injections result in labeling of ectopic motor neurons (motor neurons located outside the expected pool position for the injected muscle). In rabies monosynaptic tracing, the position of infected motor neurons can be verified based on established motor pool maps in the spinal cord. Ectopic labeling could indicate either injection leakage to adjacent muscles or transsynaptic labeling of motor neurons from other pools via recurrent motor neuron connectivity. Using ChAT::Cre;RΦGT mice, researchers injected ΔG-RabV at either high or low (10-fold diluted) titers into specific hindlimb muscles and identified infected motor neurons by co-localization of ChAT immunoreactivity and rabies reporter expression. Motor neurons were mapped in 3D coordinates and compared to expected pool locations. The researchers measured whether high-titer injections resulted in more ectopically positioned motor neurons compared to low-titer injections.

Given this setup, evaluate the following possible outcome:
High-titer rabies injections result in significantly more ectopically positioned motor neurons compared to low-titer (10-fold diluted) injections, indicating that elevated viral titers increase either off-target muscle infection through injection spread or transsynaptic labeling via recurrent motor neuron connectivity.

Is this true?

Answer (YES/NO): YES